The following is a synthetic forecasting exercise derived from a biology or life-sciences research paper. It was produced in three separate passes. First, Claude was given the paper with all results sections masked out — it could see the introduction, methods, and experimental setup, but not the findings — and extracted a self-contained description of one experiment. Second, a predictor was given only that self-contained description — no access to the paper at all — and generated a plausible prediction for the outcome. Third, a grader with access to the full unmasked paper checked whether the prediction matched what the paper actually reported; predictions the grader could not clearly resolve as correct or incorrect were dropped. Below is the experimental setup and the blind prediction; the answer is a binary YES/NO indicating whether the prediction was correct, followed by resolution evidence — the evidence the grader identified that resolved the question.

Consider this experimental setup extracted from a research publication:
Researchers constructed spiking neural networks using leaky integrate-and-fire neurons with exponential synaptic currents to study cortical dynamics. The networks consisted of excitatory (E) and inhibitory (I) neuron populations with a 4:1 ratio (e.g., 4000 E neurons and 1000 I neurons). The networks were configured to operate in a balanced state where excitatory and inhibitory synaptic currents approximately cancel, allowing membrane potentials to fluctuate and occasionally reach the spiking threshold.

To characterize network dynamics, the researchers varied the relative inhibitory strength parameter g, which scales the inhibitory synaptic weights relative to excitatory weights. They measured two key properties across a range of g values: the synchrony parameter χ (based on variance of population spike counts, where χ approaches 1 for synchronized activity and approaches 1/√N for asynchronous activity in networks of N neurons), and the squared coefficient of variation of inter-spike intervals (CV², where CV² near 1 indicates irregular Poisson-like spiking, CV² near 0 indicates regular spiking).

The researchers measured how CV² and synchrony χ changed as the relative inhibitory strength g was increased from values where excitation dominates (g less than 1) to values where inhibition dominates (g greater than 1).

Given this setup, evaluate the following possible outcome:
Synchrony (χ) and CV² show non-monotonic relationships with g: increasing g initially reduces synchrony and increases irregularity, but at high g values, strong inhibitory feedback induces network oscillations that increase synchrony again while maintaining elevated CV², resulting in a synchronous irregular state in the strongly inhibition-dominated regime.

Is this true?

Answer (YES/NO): NO